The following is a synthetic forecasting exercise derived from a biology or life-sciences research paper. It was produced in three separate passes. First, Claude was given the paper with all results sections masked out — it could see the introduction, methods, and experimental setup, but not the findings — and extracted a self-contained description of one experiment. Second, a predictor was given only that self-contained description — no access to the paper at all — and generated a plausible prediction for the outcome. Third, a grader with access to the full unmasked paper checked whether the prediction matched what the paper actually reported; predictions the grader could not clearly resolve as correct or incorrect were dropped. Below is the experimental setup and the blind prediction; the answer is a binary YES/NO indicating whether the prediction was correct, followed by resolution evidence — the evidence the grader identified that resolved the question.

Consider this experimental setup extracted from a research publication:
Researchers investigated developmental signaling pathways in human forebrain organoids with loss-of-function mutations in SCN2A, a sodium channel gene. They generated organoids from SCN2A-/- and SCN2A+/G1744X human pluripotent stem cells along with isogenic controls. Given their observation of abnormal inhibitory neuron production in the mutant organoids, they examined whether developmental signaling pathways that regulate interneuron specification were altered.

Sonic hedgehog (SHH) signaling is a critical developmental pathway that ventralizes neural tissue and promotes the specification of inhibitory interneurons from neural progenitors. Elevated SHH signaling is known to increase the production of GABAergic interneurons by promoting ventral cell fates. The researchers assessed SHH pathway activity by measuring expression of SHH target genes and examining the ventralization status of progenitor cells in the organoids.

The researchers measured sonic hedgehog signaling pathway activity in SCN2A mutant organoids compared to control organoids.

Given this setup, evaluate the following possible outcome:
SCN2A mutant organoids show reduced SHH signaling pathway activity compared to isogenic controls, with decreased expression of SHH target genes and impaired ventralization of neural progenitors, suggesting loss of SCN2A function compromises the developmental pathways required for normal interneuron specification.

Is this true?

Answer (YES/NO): NO